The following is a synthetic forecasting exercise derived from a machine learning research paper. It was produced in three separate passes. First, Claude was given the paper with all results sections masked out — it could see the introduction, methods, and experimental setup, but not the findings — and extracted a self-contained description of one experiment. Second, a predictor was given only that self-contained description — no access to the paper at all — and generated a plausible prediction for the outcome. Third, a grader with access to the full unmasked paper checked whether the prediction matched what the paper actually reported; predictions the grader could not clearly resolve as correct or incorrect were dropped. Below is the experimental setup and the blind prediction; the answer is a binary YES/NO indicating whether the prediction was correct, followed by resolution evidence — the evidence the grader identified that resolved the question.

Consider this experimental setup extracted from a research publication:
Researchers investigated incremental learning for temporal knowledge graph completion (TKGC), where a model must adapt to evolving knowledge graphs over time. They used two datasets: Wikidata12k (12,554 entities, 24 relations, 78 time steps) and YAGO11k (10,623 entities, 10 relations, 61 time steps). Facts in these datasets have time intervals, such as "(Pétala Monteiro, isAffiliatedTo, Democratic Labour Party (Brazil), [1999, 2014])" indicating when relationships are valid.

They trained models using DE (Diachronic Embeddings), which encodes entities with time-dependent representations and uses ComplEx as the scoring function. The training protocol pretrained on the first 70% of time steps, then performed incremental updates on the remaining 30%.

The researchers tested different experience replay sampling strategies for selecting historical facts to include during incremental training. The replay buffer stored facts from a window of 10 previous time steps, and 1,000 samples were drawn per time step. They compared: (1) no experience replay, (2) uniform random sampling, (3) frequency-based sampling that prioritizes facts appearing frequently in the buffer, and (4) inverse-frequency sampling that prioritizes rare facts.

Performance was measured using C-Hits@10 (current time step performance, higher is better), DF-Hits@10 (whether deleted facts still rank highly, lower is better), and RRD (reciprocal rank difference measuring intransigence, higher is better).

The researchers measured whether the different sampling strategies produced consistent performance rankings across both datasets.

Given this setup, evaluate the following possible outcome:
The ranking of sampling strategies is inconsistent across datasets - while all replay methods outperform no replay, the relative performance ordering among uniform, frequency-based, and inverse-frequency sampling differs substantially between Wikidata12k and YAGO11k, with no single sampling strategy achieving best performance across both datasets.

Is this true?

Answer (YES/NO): NO